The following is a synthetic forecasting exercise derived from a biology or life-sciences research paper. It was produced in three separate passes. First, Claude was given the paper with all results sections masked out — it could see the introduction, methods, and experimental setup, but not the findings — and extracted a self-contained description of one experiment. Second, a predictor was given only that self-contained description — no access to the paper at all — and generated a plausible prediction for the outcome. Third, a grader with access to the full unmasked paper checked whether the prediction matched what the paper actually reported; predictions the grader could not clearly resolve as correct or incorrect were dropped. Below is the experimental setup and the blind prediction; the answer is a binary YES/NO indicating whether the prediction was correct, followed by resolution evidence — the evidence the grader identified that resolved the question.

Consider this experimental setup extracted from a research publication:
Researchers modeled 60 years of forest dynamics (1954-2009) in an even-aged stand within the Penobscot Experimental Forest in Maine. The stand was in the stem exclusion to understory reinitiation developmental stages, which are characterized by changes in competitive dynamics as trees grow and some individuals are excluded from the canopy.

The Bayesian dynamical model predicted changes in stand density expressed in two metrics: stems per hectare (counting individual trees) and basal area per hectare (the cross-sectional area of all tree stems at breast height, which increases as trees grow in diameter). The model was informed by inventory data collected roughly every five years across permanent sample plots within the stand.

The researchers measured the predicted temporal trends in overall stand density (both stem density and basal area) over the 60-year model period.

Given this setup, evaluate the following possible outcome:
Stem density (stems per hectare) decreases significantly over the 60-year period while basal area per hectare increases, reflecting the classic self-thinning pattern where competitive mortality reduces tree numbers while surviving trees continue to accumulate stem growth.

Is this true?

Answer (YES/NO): YES